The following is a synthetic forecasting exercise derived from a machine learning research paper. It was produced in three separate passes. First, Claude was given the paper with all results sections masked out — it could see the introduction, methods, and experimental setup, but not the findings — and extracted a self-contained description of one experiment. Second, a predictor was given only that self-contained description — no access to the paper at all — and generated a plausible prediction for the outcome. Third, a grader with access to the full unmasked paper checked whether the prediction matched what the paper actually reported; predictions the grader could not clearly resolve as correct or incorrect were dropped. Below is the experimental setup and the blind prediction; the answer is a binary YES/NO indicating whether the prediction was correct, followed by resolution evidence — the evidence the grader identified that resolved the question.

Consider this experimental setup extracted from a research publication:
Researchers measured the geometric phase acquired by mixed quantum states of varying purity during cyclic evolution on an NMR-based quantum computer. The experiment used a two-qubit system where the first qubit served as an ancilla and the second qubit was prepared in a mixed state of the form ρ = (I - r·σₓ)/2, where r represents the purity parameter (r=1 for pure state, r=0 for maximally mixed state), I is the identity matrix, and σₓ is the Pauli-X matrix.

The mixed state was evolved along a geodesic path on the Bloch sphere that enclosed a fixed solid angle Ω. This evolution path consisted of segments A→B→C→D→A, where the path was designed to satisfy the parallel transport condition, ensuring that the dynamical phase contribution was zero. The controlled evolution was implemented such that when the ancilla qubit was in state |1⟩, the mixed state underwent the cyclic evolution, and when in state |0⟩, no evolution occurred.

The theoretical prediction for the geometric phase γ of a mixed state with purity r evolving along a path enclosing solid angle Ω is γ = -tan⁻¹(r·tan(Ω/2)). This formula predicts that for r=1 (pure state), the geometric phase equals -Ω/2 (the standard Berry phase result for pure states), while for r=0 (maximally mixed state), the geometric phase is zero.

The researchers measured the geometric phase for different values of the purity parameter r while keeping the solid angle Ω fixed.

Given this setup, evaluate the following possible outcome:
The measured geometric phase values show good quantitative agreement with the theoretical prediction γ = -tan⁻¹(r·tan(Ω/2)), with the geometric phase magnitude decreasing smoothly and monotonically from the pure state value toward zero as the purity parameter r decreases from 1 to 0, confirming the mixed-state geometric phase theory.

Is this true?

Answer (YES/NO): NO